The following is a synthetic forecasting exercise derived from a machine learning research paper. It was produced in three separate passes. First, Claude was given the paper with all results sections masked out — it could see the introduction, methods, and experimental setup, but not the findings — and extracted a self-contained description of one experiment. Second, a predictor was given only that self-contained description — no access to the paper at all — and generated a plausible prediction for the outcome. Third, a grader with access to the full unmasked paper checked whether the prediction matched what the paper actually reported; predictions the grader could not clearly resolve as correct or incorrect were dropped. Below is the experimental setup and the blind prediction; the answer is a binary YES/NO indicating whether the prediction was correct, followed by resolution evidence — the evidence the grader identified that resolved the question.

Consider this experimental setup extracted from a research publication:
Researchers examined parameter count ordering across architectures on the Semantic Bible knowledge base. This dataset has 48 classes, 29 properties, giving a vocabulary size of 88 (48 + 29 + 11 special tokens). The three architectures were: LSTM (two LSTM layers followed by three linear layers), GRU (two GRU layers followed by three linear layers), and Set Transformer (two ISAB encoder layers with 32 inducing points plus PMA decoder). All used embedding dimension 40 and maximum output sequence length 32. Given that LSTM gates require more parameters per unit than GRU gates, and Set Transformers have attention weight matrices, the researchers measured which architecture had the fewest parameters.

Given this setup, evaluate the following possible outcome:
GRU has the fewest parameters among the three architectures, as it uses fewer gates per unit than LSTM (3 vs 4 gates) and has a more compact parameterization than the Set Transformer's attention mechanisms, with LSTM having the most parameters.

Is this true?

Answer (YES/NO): NO